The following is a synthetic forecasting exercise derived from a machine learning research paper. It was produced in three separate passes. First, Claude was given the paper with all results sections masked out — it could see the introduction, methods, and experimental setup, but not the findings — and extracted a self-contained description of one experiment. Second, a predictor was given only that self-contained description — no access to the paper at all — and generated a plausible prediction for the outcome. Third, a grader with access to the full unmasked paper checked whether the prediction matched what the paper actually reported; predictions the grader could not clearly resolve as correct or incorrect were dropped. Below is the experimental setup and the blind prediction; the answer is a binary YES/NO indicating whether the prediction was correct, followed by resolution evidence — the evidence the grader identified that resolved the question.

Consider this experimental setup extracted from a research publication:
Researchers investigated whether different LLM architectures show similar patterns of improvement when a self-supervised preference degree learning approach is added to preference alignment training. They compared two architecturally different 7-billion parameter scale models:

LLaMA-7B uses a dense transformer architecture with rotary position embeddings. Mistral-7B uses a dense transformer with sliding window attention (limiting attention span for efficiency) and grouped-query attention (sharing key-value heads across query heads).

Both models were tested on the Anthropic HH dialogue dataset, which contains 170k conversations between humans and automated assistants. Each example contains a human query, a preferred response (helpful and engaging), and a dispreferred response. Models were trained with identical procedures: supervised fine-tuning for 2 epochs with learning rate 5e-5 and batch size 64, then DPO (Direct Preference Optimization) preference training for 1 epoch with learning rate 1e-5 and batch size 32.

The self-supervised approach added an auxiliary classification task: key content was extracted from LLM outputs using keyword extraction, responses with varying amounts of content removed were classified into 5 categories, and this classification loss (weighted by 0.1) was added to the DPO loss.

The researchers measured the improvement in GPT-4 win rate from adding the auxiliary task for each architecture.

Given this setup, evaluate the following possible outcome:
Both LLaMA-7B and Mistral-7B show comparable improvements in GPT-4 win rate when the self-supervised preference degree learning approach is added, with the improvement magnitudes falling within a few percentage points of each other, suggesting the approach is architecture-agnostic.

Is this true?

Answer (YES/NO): YES